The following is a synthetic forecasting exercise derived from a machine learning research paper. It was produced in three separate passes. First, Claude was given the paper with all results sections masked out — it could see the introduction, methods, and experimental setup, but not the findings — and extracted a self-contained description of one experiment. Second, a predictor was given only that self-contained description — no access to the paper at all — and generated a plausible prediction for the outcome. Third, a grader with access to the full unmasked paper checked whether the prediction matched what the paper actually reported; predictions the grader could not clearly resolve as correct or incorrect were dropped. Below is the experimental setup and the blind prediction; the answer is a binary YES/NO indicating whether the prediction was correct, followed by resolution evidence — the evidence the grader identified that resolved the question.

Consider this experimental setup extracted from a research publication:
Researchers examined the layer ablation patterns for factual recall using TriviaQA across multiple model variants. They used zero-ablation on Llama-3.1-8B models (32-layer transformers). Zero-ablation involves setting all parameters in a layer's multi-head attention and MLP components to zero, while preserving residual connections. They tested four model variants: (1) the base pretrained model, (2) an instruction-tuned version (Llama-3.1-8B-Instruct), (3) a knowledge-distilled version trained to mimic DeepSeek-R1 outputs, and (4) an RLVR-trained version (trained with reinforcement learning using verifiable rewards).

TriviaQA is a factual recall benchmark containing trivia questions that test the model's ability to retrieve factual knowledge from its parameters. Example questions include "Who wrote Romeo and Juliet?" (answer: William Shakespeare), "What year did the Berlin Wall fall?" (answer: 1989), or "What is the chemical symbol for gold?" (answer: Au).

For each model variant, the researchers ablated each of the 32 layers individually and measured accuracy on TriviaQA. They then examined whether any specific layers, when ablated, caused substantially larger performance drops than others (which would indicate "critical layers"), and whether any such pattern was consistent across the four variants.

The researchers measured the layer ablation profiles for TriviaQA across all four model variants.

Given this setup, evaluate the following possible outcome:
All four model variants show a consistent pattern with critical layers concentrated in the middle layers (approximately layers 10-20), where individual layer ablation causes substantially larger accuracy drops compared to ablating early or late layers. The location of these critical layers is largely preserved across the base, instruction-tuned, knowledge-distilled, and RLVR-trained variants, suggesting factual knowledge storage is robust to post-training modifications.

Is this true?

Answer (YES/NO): NO